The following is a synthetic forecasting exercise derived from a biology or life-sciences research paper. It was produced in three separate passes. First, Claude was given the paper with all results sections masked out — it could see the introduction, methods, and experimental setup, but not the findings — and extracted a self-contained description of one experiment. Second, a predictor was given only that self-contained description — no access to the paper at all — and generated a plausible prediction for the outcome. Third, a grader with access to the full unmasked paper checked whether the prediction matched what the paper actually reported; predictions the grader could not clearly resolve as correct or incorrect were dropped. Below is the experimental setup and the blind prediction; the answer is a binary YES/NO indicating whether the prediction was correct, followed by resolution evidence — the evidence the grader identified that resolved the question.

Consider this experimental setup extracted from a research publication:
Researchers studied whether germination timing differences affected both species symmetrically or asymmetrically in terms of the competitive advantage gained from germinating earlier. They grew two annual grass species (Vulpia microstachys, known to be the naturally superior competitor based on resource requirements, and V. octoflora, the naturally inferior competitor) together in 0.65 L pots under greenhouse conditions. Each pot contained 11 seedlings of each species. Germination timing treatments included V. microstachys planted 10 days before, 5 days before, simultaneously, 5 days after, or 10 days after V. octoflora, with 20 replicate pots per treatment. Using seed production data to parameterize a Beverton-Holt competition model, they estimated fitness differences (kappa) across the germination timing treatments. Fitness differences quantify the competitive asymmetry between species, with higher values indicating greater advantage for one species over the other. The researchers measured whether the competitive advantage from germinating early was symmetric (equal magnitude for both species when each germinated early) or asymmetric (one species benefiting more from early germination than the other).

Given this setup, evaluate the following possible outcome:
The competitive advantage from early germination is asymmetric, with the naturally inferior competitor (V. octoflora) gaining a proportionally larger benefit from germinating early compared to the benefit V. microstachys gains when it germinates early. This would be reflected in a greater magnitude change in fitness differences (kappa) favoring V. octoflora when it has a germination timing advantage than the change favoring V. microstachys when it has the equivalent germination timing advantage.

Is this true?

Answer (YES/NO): YES